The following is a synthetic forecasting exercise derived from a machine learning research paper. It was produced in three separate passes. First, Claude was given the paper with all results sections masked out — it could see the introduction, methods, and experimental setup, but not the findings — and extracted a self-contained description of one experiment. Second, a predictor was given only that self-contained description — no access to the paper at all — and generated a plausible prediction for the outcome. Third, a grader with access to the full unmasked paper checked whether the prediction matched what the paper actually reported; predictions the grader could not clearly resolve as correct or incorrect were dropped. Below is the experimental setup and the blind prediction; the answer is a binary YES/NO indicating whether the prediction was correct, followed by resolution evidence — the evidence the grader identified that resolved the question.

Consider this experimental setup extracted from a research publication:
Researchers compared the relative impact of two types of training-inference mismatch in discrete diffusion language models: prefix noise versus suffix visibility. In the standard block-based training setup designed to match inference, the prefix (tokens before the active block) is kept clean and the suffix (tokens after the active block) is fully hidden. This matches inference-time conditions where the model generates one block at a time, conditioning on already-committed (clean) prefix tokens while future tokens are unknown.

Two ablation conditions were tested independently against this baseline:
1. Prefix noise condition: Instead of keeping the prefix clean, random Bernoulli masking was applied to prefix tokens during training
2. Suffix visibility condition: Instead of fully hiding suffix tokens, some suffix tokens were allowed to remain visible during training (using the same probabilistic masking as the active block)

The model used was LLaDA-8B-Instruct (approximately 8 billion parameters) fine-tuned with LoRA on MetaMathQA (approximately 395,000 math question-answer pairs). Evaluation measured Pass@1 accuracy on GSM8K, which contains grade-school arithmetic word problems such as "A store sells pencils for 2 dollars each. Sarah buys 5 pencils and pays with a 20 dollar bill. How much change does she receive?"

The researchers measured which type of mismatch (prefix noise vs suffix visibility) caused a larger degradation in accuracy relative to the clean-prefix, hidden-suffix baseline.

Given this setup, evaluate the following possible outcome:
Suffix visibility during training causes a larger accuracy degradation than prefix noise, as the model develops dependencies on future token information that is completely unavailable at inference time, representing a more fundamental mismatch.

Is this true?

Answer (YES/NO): YES